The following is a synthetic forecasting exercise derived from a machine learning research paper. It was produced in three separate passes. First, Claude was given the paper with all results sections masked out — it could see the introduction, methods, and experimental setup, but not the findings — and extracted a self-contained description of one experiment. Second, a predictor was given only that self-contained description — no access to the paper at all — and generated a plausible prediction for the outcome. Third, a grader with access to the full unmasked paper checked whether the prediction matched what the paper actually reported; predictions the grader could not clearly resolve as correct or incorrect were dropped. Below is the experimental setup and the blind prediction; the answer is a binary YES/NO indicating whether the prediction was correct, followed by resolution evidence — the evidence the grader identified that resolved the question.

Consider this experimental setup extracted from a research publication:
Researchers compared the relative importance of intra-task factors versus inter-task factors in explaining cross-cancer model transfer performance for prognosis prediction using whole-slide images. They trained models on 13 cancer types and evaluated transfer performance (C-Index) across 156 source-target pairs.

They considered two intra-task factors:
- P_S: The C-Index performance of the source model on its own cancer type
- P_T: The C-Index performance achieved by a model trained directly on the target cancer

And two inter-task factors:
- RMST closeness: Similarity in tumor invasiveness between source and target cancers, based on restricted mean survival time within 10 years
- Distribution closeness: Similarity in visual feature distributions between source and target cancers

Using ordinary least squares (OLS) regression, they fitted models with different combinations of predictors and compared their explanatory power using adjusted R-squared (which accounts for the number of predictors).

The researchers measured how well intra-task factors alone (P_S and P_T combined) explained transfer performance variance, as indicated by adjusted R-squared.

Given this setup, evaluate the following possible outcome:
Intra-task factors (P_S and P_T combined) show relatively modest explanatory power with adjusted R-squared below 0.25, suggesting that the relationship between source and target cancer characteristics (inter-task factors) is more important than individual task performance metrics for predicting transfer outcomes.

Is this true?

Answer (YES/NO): NO